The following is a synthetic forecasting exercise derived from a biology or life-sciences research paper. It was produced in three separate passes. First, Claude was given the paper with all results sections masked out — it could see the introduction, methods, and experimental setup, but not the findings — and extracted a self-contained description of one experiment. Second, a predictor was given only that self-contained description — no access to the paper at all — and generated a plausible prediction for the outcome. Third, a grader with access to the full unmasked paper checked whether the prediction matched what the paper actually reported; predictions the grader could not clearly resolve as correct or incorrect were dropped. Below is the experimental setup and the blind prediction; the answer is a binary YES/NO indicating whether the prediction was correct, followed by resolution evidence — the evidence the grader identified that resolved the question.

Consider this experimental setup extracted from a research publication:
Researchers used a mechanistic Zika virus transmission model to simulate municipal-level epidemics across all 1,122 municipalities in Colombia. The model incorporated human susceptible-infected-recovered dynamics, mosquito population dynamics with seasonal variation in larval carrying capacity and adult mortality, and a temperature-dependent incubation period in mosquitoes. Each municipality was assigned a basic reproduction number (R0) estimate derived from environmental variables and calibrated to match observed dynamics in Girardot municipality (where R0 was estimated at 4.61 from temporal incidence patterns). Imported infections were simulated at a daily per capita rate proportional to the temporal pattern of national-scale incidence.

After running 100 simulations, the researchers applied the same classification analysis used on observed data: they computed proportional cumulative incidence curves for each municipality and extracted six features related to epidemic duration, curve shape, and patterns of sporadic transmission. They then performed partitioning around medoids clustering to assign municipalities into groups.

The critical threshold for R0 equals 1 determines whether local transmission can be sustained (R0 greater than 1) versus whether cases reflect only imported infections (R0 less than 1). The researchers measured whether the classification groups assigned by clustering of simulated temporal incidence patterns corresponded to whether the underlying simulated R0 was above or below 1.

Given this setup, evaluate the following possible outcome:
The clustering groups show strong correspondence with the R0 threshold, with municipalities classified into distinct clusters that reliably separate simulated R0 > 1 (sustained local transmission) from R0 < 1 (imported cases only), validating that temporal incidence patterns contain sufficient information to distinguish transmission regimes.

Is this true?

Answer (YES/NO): NO